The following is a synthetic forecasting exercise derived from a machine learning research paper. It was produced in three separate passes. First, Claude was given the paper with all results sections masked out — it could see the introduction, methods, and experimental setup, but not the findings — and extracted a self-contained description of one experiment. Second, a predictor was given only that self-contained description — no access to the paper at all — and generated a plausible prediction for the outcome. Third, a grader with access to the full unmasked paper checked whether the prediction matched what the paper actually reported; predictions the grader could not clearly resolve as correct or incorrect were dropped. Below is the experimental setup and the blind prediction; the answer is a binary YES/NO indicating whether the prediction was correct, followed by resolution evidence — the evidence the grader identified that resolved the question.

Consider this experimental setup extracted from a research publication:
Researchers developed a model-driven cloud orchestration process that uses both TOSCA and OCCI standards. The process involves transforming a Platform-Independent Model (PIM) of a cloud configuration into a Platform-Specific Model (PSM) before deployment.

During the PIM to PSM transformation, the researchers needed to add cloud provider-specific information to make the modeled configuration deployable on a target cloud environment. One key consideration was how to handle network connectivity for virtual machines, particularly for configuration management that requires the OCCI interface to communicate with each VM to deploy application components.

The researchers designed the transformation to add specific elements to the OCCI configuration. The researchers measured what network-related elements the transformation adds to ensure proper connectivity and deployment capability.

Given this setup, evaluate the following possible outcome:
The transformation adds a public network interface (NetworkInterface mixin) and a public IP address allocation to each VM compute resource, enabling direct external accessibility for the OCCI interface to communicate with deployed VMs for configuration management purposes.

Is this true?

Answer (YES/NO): NO